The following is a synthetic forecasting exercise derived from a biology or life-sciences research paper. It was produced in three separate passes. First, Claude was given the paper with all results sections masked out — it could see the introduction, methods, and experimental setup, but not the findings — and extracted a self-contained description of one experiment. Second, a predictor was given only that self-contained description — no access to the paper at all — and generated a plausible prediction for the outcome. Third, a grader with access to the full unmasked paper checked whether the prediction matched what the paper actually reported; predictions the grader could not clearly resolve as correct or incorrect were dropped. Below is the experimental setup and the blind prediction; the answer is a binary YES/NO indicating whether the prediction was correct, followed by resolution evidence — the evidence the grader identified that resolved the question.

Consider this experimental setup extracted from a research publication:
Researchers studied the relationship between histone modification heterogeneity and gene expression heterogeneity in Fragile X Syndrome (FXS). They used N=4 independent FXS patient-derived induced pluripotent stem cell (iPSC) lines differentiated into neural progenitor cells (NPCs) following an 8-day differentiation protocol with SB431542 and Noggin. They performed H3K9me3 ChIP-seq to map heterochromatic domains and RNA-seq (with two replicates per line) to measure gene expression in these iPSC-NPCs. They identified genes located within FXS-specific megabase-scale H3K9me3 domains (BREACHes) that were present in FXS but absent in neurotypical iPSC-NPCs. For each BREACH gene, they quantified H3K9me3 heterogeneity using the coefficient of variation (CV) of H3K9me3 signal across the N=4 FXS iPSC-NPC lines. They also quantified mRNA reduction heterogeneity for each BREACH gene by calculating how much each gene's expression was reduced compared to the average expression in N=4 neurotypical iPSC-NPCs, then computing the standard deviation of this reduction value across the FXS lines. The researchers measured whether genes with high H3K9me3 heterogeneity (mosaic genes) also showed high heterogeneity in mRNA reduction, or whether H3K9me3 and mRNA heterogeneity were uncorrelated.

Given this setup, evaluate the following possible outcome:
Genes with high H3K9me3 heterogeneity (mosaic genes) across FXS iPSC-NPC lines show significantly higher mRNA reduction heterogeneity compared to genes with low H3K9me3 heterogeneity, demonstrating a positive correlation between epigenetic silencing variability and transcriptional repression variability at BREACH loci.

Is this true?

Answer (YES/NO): YES